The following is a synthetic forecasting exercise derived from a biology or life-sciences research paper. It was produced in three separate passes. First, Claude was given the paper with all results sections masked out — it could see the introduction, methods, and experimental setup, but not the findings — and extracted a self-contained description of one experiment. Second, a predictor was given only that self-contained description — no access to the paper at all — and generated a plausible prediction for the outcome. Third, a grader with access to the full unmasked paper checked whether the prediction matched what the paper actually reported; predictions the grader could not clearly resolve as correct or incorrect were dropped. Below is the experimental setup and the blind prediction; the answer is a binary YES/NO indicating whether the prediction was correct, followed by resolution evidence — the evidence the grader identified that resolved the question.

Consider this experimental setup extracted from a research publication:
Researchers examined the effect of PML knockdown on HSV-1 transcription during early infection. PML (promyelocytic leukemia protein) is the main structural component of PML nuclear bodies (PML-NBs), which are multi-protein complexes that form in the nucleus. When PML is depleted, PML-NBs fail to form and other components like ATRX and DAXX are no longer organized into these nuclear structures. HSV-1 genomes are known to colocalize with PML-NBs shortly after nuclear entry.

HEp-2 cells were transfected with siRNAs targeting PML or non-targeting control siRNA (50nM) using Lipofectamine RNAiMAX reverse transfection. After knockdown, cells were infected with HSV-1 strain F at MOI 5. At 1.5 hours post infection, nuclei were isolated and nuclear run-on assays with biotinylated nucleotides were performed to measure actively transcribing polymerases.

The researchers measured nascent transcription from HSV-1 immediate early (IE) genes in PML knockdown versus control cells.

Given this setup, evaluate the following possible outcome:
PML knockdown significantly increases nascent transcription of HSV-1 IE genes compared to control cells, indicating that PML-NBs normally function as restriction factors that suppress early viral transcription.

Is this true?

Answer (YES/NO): NO